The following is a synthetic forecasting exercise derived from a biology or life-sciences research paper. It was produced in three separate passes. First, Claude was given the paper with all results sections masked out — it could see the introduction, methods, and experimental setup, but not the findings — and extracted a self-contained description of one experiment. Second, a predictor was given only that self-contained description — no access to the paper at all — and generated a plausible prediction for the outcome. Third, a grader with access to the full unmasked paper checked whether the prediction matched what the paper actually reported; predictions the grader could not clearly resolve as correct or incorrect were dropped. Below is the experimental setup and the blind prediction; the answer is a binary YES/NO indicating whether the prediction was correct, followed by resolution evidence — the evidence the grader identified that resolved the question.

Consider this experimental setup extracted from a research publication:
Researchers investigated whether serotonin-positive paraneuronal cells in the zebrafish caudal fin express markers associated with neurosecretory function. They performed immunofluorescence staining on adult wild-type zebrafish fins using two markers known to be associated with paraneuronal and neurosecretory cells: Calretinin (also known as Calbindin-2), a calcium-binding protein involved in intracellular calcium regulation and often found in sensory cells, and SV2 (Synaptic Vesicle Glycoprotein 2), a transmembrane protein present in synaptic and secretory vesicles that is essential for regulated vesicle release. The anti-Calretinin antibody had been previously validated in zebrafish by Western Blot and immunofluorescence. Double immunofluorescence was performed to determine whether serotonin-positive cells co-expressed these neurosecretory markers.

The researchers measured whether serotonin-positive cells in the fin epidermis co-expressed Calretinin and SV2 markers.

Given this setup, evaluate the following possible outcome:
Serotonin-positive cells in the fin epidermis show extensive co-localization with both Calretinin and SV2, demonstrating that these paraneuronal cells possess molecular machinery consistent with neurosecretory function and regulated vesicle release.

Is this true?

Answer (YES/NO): YES